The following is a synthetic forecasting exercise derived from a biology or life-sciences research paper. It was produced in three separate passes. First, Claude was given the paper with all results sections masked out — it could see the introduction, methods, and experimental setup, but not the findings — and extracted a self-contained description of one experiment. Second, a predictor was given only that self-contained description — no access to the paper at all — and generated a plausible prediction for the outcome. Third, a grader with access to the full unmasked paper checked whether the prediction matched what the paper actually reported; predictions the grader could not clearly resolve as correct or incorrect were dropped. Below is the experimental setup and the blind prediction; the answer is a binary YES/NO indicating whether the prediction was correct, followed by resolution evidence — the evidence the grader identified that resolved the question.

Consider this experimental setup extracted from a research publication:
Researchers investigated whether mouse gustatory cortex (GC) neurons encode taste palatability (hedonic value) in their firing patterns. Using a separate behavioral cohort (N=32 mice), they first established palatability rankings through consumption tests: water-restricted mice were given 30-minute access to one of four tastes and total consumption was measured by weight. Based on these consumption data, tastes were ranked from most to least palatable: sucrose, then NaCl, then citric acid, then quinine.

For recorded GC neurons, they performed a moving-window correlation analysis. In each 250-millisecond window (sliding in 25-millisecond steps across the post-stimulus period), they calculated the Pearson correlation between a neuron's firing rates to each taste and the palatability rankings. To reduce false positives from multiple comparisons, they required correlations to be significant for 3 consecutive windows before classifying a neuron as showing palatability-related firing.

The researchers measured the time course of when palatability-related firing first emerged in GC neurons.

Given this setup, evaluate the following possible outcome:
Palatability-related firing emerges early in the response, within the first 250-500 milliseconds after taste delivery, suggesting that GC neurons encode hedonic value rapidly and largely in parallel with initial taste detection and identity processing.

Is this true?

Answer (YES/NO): NO